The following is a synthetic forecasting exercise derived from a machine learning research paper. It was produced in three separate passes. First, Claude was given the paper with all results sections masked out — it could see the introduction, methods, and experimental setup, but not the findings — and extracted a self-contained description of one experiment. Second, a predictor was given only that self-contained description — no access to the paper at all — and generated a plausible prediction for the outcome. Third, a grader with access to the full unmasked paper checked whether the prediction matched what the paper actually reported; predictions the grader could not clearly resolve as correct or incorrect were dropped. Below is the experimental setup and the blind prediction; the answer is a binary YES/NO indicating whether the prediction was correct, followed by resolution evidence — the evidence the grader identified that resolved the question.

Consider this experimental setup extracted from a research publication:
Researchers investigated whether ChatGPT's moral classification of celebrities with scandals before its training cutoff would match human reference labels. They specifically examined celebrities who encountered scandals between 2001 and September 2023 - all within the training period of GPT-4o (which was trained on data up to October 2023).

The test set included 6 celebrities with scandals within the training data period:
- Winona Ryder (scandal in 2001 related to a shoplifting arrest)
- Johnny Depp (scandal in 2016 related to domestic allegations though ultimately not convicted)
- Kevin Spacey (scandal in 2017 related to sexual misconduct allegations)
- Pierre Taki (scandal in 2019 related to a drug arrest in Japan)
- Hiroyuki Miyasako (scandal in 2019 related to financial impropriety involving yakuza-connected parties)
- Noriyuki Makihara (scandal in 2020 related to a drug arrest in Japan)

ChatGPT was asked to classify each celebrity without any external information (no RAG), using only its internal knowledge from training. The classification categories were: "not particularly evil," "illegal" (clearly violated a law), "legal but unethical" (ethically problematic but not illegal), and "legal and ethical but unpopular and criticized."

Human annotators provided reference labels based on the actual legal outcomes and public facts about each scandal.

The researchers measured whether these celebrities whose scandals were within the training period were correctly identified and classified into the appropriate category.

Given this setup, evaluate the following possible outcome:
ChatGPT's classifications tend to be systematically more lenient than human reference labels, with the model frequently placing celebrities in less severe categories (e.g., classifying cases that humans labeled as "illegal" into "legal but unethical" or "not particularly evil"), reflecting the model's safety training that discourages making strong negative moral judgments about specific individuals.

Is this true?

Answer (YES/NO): NO